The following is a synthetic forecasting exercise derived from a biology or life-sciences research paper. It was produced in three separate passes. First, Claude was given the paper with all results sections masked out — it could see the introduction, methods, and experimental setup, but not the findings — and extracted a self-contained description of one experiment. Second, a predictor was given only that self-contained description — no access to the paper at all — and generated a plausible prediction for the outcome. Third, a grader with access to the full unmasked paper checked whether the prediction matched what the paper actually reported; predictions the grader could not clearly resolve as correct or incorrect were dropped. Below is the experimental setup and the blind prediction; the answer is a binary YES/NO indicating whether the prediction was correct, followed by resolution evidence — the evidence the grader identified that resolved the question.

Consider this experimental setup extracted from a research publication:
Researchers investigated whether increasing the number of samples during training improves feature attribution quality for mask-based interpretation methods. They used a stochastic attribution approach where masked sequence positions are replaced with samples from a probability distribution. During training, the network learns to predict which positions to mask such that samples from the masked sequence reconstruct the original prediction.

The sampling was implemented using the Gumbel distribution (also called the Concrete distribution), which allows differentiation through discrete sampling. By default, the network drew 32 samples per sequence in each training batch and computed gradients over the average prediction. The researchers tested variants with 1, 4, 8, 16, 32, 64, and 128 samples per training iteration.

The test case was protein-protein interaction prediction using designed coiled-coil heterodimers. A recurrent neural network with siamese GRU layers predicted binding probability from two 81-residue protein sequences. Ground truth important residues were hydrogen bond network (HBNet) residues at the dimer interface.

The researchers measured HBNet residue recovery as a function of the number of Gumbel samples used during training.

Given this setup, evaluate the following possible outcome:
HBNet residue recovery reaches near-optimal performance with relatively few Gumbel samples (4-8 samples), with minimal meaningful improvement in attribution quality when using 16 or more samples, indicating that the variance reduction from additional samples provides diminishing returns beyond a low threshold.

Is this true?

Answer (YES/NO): YES